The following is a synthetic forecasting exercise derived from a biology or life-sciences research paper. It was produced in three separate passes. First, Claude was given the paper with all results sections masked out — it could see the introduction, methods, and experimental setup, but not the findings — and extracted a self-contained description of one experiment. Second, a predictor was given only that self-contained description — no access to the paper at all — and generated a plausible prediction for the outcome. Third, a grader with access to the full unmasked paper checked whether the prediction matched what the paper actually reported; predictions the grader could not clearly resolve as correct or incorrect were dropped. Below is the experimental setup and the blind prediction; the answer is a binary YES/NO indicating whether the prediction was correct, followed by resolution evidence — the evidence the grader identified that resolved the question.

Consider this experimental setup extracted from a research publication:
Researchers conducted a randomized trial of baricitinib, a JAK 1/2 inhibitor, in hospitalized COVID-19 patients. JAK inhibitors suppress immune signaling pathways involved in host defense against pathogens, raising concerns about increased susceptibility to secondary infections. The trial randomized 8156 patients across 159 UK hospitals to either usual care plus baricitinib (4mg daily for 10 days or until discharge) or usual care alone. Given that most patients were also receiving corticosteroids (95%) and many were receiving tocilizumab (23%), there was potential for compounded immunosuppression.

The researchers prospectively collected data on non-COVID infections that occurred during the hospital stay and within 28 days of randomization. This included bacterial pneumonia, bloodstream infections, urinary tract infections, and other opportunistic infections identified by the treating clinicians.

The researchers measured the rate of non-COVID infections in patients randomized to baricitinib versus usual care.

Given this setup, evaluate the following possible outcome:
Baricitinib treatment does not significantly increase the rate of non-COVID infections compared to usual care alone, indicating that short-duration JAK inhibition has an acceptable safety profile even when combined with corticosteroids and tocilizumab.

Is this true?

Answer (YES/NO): YES